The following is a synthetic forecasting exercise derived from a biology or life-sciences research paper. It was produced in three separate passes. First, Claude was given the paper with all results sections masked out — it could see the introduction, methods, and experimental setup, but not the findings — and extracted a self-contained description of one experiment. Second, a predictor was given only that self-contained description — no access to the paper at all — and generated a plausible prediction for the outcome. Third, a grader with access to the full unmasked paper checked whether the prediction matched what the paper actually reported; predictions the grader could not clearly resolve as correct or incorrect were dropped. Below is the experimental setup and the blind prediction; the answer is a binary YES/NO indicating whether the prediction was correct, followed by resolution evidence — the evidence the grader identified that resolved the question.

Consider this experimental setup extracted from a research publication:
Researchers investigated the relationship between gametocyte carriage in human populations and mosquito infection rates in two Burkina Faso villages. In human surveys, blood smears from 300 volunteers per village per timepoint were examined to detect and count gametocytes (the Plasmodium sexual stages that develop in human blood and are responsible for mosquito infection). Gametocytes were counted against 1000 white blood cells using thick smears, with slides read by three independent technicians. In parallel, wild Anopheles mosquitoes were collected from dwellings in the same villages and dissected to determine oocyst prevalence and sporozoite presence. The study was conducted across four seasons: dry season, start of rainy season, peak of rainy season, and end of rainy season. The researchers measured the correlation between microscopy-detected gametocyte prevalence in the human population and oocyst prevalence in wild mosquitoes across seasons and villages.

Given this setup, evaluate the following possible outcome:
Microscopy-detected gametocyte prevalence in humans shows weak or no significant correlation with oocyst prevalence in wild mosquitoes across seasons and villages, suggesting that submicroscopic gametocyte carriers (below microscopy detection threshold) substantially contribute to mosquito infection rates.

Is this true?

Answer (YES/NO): NO